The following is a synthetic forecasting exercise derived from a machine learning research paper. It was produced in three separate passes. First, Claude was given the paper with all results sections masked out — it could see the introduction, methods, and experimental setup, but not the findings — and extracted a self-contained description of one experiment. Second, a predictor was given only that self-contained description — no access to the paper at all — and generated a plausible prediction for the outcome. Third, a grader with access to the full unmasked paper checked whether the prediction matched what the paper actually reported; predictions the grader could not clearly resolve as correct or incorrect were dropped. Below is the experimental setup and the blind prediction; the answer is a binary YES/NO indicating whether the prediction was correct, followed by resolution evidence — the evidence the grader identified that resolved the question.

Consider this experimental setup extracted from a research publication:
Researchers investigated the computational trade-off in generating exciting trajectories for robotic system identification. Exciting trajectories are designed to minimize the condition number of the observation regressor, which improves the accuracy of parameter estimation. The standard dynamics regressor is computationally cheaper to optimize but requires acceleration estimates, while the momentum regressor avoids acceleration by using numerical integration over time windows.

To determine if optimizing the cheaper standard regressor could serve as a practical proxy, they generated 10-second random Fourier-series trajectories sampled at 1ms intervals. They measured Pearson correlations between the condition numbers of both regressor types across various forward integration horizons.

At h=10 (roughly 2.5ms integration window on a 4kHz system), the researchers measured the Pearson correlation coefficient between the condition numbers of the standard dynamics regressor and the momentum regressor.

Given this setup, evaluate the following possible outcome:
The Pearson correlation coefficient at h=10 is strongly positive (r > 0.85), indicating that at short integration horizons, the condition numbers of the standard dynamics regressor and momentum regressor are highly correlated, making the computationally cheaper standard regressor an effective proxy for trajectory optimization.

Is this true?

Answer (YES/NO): YES